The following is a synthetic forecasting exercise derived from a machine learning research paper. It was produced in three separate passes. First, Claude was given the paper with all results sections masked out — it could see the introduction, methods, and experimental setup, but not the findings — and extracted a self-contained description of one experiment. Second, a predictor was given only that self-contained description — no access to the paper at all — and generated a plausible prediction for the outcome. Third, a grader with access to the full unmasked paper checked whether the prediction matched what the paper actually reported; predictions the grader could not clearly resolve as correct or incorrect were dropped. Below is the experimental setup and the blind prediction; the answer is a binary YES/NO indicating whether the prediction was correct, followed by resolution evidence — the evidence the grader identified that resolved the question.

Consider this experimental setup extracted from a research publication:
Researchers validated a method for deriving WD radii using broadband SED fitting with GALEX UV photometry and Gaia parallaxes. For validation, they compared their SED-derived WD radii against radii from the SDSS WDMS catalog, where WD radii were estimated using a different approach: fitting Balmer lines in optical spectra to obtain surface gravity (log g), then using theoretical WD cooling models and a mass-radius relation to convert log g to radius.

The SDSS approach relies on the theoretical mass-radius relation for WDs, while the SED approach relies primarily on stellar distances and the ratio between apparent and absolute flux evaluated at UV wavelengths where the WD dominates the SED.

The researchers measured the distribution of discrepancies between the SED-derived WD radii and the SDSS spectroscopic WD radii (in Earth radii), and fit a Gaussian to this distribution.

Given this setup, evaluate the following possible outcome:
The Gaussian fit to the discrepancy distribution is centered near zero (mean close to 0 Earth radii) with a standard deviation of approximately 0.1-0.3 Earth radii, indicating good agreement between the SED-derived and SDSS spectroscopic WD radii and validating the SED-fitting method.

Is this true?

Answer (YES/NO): NO